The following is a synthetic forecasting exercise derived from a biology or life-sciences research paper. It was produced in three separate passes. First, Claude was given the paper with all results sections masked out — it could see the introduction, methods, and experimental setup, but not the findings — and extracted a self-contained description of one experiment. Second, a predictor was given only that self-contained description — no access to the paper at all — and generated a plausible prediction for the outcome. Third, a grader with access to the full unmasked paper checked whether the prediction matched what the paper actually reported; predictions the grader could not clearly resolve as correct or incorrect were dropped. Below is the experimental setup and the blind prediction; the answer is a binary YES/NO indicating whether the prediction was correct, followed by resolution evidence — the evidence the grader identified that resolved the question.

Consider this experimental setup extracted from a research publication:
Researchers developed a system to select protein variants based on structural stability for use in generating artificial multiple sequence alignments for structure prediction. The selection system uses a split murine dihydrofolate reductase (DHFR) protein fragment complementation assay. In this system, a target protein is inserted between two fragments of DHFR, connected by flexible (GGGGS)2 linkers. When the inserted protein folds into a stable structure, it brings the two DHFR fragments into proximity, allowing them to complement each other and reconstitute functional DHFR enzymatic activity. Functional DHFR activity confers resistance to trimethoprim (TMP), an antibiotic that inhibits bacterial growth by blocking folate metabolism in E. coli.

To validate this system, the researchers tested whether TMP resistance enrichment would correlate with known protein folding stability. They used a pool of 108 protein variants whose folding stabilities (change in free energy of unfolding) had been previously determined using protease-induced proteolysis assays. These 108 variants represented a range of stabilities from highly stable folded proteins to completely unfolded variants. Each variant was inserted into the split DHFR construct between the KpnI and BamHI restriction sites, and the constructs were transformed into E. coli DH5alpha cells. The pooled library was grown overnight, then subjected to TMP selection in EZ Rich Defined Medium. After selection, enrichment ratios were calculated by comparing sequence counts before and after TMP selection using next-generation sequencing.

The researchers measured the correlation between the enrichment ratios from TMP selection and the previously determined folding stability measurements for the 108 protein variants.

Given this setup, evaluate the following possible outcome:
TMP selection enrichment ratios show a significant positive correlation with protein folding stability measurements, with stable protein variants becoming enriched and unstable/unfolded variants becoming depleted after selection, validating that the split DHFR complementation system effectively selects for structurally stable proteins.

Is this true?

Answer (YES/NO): YES